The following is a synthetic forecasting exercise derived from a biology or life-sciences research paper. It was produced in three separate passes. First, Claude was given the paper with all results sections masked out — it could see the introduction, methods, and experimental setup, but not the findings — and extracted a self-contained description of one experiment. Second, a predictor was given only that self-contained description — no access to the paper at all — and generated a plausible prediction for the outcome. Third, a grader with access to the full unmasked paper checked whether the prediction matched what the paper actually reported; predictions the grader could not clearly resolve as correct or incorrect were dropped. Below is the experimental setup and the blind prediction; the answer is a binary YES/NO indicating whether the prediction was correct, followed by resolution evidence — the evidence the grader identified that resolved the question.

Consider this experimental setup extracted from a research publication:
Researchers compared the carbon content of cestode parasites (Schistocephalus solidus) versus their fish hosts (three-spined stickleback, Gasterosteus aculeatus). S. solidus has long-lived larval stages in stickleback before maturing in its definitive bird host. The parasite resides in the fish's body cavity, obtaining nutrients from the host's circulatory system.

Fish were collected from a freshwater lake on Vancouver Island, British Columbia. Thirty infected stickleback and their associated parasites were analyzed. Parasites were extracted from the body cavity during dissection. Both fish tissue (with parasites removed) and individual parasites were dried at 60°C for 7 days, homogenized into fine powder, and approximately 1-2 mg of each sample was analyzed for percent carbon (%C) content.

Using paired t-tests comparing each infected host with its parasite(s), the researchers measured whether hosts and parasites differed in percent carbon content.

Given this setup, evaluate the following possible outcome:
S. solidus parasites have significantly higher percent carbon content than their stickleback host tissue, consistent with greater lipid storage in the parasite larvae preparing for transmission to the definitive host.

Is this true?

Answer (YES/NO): YES